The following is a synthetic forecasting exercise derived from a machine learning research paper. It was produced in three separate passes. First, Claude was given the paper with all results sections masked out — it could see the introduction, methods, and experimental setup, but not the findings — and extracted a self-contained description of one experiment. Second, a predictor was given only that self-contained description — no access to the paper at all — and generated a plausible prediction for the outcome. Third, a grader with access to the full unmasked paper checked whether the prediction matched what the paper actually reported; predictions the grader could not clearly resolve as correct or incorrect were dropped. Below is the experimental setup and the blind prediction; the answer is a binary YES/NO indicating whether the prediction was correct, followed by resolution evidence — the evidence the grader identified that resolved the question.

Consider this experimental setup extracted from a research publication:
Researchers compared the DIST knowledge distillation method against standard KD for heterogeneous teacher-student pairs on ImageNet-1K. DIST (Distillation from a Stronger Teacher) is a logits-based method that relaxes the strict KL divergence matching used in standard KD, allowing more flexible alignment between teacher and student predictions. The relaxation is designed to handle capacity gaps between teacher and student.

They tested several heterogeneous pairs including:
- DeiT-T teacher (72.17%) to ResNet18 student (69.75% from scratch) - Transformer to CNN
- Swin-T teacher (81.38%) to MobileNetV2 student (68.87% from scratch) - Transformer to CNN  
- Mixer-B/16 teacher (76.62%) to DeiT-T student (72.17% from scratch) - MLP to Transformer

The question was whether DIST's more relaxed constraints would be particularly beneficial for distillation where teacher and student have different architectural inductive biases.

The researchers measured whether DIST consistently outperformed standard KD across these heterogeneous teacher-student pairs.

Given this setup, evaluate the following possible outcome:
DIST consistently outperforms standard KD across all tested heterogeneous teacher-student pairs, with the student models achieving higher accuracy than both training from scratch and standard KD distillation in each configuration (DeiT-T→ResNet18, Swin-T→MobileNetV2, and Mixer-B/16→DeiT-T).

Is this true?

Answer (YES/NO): NO